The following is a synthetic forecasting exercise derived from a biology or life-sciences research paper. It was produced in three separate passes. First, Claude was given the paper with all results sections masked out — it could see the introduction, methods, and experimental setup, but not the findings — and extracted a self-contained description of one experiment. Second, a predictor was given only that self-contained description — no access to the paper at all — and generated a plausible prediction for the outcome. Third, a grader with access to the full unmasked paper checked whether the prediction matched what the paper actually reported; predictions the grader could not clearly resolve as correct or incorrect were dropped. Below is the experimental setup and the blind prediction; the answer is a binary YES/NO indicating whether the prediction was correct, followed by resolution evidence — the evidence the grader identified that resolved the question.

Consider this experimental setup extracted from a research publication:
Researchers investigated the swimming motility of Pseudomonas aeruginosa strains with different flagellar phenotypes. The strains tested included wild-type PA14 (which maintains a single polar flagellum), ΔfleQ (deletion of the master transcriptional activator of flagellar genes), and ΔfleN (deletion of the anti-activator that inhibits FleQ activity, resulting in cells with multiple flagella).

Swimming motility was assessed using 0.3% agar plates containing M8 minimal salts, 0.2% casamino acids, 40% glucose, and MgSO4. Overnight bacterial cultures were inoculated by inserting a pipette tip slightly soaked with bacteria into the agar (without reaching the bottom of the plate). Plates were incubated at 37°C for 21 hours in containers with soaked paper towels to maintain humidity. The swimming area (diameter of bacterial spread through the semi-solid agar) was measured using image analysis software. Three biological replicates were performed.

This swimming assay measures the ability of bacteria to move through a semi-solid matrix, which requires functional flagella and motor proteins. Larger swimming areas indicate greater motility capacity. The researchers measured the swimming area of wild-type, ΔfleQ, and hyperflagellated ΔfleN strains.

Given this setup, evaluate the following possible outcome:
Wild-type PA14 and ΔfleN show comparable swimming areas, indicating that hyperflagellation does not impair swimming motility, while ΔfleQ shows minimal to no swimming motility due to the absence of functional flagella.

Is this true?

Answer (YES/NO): NO